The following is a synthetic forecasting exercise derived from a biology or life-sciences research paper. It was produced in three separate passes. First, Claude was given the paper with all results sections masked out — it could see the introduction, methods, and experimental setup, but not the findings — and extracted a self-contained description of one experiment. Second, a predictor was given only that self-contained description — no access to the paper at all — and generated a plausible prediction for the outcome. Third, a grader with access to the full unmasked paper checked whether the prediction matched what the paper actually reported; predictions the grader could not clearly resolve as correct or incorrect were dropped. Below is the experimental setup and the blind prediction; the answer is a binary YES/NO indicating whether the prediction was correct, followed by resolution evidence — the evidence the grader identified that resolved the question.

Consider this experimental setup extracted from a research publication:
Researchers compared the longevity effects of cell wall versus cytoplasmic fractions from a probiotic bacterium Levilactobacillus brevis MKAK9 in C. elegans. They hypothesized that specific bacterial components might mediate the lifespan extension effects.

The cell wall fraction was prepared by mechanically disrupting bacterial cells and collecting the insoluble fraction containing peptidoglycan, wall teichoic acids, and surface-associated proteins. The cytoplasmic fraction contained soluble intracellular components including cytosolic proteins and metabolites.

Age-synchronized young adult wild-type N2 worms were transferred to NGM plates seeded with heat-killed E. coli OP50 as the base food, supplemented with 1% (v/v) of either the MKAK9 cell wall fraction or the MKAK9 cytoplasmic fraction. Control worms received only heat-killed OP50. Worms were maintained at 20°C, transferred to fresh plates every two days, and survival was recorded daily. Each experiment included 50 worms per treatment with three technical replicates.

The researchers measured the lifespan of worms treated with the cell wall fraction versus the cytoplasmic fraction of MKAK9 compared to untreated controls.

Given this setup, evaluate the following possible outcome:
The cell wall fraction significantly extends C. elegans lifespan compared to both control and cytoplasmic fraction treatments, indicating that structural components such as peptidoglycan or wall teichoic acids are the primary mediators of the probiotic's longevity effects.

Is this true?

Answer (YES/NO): NO